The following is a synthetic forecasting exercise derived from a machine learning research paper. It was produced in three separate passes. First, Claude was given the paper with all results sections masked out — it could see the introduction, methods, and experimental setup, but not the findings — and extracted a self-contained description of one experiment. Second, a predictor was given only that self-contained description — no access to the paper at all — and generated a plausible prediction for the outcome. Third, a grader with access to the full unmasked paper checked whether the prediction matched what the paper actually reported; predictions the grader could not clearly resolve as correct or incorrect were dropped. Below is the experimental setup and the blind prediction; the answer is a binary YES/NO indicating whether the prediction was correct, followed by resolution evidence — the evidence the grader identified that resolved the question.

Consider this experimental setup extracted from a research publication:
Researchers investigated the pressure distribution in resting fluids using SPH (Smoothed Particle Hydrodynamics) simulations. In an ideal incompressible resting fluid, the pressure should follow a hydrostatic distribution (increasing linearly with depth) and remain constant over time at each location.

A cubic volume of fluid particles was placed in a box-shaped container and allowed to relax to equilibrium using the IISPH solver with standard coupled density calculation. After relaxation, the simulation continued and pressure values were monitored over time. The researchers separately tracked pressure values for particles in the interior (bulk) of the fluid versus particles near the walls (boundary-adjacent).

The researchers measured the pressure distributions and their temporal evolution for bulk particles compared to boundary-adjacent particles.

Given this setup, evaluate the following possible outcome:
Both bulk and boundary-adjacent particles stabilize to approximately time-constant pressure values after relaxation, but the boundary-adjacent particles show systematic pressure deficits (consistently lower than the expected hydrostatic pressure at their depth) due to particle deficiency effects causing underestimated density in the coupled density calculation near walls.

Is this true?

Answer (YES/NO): NO